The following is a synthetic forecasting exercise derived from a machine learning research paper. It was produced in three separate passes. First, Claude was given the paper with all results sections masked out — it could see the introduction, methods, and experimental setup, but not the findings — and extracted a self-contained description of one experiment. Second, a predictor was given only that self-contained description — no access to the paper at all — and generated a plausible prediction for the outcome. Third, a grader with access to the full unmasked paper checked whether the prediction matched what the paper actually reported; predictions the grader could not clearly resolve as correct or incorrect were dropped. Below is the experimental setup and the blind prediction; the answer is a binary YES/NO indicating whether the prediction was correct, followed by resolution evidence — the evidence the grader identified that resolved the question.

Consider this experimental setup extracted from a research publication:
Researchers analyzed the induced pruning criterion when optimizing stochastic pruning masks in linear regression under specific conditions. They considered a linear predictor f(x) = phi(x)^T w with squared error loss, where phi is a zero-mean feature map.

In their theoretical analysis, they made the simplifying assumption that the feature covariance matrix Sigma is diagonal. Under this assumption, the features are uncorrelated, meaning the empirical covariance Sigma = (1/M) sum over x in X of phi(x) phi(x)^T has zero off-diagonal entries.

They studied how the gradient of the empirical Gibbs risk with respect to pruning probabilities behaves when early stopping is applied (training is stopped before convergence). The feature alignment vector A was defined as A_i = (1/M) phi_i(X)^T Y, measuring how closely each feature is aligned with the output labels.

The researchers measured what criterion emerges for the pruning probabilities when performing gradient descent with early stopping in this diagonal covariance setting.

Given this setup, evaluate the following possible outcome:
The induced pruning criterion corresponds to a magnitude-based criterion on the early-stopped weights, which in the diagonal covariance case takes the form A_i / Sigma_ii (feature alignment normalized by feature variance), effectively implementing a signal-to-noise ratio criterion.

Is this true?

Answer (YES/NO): YES